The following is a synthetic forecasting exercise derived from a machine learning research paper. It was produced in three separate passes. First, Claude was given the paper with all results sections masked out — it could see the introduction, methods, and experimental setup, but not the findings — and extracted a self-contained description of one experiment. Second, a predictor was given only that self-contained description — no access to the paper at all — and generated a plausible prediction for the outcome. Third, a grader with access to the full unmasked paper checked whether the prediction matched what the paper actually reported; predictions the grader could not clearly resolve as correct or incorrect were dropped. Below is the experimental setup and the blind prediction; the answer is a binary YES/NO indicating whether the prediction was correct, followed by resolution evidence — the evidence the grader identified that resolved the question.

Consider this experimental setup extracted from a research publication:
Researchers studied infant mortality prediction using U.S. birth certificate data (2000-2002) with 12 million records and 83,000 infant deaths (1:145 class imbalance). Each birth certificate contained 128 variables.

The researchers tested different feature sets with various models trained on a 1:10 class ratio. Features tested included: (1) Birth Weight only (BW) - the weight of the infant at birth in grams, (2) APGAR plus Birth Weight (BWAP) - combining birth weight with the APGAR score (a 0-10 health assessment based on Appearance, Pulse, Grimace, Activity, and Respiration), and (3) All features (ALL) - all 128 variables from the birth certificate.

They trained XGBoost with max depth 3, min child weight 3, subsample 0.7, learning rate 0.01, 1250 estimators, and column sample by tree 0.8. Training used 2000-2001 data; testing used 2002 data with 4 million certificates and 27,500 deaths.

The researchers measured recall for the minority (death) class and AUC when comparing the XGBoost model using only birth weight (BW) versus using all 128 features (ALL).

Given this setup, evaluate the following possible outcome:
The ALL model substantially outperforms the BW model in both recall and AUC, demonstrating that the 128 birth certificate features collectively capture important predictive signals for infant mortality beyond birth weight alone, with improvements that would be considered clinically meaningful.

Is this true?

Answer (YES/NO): YES